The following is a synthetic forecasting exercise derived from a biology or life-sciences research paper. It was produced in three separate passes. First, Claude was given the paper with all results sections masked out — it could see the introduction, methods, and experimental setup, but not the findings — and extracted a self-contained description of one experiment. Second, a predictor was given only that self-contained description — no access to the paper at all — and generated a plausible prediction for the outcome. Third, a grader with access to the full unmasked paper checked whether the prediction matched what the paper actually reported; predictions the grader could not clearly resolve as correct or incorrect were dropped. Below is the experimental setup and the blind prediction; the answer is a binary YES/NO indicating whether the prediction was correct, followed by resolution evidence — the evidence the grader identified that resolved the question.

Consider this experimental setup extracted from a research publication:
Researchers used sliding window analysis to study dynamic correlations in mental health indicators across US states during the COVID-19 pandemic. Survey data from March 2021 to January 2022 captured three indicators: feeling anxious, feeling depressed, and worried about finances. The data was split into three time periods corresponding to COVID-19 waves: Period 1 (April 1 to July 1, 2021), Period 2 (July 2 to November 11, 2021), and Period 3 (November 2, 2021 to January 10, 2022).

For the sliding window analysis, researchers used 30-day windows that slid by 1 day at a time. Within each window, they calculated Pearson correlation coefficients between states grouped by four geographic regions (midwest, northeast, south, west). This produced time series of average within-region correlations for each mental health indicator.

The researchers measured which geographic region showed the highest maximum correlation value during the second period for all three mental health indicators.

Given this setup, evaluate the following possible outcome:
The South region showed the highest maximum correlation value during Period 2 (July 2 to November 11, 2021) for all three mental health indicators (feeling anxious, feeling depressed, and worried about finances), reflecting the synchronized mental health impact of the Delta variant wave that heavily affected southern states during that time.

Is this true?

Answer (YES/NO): YES